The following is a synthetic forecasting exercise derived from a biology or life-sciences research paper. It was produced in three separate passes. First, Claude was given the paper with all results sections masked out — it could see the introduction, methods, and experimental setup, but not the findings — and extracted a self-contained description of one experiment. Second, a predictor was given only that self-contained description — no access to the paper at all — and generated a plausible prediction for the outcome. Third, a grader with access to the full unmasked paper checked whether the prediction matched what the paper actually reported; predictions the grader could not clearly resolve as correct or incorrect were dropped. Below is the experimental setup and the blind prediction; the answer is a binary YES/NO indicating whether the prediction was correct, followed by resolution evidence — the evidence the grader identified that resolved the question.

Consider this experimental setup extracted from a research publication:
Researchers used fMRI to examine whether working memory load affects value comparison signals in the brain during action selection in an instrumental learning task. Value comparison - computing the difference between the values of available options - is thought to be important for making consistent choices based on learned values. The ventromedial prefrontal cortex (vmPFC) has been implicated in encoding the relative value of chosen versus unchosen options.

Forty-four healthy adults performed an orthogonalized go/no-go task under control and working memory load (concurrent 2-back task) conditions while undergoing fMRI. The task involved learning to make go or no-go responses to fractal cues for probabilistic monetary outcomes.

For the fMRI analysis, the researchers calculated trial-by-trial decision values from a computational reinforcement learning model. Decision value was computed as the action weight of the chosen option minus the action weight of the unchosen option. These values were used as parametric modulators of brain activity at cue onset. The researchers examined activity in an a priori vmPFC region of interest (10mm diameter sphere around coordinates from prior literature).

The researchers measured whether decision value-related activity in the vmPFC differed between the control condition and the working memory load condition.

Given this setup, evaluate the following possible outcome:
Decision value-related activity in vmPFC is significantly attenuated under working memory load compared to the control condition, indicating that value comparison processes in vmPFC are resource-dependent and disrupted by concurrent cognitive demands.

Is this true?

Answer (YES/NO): NO